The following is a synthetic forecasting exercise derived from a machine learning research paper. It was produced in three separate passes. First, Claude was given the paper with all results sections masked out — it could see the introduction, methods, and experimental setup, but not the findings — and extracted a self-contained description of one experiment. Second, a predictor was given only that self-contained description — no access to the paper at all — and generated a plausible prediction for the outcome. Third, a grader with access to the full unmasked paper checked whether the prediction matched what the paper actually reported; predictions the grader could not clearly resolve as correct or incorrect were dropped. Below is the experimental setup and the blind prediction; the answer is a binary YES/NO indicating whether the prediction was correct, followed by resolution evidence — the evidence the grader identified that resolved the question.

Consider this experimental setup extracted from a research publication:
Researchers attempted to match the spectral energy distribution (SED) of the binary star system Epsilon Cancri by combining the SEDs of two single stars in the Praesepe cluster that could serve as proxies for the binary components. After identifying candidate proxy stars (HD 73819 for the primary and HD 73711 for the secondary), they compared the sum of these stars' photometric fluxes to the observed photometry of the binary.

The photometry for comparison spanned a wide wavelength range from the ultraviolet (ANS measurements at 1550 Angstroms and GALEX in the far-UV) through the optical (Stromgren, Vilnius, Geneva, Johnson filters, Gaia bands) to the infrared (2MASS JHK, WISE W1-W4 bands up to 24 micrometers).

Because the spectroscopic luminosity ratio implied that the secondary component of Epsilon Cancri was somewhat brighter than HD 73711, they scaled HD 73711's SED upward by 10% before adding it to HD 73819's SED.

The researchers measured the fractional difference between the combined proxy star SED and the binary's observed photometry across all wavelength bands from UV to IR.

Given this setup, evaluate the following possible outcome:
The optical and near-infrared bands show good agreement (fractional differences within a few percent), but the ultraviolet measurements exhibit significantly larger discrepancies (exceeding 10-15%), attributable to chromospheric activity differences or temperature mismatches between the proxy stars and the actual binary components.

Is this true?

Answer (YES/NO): NO